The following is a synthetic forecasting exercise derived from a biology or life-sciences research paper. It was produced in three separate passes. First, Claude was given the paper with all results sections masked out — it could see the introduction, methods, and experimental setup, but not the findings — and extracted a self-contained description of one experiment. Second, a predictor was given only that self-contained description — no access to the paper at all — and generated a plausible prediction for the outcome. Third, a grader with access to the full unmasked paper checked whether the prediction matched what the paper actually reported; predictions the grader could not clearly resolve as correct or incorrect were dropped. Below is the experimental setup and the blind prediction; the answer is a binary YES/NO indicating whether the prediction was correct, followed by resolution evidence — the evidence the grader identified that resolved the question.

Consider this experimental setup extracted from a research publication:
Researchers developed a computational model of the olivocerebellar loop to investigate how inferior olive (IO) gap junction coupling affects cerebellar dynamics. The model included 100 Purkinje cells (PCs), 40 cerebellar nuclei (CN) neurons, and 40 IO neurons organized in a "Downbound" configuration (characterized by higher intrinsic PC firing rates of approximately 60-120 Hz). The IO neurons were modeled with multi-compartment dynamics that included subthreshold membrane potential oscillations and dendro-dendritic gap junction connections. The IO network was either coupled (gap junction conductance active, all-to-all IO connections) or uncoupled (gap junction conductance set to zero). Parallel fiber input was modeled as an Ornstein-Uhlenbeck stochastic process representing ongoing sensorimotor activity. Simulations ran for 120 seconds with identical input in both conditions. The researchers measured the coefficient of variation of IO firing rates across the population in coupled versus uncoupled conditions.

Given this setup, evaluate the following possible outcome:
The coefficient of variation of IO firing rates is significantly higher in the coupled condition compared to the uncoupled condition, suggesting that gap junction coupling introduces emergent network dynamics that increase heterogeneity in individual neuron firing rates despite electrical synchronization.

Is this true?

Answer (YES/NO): NO